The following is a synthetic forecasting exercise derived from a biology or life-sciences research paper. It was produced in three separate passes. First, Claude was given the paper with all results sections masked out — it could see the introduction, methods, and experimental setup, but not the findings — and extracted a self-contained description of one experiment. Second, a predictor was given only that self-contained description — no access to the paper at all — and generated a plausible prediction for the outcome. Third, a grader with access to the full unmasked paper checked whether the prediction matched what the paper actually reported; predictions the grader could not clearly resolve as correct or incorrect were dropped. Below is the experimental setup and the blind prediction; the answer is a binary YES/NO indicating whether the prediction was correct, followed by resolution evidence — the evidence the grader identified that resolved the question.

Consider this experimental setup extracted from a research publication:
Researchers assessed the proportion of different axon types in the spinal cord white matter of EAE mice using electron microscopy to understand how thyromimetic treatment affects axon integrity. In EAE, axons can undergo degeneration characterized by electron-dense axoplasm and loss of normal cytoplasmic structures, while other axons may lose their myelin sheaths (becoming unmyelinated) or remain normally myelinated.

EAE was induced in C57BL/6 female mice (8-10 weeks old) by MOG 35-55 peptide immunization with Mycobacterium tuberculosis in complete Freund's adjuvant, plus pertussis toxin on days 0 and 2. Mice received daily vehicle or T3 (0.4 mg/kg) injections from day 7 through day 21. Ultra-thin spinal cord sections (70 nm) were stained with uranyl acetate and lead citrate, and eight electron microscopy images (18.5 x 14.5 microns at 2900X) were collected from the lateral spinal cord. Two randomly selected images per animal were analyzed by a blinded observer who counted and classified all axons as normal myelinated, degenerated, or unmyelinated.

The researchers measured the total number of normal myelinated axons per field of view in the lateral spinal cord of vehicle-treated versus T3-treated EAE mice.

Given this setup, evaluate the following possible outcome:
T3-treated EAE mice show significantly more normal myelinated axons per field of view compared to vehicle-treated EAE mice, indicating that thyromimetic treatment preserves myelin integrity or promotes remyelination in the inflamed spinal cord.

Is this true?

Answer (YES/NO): YES